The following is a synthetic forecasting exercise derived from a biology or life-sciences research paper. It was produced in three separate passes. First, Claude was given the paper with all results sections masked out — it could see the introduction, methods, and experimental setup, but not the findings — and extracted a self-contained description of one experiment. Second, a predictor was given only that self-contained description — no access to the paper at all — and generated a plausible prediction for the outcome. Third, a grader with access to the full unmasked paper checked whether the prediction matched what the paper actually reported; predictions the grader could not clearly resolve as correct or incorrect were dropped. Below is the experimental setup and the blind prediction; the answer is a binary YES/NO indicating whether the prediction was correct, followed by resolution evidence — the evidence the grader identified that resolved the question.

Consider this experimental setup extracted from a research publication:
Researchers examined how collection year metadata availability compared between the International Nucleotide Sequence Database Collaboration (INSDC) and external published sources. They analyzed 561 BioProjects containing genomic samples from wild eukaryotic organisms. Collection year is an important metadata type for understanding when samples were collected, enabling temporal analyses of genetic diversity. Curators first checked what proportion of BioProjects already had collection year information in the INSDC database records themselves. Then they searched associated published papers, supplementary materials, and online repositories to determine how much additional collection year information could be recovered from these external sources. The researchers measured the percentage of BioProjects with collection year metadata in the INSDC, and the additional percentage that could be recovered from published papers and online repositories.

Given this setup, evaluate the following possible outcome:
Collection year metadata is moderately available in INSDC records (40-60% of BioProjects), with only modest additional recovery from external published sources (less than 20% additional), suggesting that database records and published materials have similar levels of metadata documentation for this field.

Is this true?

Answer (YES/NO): NO